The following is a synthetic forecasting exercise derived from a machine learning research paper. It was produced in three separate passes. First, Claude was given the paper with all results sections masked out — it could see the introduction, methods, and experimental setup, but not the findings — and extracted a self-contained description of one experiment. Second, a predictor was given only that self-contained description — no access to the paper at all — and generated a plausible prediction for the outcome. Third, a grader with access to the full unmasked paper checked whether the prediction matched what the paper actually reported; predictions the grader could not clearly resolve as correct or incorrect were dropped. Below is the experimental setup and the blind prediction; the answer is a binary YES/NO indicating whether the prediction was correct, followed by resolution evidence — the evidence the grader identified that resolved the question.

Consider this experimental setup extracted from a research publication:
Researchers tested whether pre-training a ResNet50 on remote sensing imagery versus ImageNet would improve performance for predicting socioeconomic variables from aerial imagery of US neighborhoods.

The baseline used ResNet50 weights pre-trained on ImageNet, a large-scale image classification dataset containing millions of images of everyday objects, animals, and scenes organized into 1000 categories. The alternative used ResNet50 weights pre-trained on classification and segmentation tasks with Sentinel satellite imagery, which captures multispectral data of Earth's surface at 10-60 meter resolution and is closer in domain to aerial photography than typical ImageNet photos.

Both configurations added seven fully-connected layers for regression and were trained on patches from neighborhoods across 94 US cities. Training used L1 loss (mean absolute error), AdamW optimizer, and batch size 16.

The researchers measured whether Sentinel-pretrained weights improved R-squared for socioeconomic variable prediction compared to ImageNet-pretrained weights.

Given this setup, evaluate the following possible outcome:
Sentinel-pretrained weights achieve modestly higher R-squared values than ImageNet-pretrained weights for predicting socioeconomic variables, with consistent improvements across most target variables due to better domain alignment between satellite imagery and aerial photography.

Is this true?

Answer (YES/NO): NO